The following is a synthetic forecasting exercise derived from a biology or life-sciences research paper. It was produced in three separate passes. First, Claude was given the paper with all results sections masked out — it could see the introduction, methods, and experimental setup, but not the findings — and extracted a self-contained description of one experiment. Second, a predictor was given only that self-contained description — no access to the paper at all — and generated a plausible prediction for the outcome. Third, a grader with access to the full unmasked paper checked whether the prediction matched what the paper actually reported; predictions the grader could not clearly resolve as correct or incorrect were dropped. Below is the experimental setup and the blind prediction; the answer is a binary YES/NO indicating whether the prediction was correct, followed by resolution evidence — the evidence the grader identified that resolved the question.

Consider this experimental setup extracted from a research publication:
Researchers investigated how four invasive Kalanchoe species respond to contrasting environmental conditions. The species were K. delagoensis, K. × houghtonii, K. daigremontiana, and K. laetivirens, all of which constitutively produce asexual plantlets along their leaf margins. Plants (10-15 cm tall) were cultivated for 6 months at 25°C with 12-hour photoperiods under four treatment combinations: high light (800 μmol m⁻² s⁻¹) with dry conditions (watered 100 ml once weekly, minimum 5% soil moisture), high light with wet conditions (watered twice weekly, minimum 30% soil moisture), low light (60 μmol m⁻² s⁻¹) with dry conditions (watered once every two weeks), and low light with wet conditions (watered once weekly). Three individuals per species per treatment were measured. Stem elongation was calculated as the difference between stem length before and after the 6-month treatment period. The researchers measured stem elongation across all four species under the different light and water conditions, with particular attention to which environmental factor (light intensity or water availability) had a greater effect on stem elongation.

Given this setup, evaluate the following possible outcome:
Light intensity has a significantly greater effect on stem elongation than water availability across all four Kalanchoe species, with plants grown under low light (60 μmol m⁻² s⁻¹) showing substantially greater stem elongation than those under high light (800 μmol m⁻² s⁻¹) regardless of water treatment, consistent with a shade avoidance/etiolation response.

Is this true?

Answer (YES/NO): YES